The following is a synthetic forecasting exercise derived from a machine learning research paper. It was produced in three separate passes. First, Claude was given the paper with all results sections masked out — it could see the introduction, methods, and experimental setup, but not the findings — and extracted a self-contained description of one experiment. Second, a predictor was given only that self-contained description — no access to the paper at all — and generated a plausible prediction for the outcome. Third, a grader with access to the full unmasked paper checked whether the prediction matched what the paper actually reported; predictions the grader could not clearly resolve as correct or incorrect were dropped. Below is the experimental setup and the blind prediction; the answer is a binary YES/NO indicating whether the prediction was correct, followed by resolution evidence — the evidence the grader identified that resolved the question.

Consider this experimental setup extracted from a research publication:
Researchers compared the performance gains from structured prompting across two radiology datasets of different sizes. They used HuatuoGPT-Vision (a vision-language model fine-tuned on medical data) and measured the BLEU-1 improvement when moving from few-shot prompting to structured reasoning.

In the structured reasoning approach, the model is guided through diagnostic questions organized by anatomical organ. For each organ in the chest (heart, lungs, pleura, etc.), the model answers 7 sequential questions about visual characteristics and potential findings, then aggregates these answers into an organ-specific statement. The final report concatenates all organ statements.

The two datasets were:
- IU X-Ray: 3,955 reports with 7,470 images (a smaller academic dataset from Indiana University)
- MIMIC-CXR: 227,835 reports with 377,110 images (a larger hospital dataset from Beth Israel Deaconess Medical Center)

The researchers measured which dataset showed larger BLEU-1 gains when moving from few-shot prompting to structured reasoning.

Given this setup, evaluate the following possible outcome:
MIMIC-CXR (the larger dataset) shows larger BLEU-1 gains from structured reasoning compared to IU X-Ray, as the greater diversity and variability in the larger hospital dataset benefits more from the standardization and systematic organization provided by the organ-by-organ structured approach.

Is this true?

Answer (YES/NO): NO